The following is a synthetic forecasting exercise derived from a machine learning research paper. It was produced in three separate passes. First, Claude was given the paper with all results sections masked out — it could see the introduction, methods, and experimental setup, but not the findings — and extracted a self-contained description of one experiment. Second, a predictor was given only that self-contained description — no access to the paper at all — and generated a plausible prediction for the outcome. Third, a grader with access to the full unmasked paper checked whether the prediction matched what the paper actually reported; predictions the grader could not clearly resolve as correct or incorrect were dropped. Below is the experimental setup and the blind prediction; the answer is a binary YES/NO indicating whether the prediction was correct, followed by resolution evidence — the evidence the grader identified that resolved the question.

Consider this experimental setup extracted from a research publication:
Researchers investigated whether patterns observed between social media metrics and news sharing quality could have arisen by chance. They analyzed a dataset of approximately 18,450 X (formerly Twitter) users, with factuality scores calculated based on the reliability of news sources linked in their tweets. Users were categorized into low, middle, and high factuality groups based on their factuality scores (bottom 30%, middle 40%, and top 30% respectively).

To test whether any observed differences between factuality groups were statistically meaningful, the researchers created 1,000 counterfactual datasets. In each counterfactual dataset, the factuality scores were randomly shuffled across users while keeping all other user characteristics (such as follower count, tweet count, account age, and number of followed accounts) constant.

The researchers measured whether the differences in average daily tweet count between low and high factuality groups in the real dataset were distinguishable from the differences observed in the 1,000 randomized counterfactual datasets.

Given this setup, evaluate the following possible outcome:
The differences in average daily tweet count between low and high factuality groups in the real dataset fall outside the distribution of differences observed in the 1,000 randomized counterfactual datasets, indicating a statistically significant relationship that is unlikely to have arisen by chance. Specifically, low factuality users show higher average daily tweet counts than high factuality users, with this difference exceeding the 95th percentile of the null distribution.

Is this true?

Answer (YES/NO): YES